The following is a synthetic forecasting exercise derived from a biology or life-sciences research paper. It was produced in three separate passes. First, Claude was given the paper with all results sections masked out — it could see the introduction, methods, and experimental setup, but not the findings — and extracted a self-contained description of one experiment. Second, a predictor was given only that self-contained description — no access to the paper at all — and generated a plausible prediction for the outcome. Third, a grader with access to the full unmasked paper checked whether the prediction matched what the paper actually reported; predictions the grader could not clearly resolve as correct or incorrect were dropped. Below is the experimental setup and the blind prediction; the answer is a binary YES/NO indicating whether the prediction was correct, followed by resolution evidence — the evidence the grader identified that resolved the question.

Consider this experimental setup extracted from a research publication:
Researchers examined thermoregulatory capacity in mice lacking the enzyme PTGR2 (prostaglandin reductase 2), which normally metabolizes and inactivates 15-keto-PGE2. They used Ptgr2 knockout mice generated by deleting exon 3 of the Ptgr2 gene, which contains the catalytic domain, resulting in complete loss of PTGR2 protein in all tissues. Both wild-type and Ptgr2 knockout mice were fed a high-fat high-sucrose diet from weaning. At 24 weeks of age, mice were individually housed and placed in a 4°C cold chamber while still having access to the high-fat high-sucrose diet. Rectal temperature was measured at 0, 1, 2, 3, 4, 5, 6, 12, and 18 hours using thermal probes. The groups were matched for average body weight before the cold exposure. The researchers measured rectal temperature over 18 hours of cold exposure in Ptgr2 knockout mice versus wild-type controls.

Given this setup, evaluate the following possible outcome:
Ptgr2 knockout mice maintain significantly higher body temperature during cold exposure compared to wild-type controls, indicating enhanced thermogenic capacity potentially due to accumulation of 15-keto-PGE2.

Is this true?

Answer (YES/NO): YES